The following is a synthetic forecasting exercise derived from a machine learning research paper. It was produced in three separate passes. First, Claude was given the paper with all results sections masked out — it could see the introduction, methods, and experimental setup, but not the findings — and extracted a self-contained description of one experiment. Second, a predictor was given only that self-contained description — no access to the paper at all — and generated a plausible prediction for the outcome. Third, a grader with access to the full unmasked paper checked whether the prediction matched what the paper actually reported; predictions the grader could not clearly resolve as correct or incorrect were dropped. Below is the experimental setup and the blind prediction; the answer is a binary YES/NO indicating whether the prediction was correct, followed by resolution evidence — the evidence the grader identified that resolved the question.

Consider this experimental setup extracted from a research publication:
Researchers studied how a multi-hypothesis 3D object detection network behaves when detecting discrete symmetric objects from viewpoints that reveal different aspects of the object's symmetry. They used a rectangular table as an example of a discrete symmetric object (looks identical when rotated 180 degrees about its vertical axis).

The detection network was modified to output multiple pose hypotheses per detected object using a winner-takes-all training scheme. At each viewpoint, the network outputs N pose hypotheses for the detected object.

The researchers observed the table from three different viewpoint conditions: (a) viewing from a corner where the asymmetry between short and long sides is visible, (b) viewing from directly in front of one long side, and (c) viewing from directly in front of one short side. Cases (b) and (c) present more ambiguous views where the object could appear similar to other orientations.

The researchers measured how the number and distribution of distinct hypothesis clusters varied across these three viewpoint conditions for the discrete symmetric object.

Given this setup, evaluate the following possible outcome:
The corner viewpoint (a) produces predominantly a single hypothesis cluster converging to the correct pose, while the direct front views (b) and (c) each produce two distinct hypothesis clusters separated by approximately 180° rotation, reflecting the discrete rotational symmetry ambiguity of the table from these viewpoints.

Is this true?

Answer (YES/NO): NO